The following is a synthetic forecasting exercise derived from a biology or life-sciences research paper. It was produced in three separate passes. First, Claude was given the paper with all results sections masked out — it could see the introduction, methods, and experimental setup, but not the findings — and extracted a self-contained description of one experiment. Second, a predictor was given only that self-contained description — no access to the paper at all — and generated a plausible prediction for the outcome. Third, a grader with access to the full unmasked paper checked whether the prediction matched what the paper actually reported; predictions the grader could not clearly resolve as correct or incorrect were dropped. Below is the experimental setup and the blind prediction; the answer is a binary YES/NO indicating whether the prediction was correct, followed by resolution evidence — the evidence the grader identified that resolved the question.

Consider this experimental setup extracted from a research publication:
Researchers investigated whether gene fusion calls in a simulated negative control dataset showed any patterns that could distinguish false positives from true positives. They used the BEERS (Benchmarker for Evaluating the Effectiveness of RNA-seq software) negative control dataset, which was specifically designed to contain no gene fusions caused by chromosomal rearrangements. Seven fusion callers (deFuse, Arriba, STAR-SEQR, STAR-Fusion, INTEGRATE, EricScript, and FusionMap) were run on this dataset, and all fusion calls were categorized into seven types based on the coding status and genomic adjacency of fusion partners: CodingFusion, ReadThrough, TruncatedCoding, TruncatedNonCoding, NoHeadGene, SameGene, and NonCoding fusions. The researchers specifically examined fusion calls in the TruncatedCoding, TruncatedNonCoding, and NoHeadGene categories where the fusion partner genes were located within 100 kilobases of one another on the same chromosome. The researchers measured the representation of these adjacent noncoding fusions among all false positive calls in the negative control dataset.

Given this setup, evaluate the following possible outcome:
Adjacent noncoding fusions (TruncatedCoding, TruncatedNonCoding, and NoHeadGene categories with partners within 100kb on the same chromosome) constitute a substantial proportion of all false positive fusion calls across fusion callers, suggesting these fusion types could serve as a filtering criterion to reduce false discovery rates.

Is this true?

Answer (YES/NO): YES